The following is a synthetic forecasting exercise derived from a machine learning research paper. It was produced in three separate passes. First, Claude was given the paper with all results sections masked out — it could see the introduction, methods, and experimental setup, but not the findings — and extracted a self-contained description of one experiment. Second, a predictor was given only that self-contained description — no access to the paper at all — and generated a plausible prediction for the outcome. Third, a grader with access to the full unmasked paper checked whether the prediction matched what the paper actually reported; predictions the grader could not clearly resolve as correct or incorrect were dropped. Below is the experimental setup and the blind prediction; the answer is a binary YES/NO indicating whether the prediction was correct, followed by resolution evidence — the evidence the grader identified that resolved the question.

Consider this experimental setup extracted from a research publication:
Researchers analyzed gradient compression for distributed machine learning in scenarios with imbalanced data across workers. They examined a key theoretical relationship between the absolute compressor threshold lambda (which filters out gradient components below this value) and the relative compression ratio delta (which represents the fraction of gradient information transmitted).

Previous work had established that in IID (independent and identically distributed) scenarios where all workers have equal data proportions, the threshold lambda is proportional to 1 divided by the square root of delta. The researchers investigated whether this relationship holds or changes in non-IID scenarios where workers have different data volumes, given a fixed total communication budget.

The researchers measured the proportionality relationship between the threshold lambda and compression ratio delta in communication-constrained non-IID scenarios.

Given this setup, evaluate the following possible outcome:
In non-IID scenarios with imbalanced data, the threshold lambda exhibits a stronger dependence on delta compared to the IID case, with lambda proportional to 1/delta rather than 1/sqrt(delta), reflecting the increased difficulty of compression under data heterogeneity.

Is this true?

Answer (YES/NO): YES